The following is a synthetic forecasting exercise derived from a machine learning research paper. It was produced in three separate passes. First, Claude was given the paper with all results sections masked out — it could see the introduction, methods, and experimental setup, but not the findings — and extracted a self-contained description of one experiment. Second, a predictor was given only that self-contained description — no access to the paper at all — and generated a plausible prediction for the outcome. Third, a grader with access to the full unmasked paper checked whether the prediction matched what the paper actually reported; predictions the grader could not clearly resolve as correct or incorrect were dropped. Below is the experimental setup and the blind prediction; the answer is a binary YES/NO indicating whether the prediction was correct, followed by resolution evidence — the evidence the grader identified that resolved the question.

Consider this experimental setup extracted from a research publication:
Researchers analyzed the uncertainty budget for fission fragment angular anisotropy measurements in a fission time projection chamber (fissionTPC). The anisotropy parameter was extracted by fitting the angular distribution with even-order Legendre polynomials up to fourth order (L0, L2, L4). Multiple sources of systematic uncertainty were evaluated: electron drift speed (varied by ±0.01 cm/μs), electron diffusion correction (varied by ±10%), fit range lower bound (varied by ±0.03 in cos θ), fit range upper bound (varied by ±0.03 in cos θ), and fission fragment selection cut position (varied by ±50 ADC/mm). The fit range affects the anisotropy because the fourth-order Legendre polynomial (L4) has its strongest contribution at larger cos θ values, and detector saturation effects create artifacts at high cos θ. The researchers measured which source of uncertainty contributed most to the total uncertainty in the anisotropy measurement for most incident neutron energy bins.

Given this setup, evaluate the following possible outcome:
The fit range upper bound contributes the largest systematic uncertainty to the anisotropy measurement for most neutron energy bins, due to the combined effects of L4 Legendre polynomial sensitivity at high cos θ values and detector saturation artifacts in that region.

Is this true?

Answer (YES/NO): YES